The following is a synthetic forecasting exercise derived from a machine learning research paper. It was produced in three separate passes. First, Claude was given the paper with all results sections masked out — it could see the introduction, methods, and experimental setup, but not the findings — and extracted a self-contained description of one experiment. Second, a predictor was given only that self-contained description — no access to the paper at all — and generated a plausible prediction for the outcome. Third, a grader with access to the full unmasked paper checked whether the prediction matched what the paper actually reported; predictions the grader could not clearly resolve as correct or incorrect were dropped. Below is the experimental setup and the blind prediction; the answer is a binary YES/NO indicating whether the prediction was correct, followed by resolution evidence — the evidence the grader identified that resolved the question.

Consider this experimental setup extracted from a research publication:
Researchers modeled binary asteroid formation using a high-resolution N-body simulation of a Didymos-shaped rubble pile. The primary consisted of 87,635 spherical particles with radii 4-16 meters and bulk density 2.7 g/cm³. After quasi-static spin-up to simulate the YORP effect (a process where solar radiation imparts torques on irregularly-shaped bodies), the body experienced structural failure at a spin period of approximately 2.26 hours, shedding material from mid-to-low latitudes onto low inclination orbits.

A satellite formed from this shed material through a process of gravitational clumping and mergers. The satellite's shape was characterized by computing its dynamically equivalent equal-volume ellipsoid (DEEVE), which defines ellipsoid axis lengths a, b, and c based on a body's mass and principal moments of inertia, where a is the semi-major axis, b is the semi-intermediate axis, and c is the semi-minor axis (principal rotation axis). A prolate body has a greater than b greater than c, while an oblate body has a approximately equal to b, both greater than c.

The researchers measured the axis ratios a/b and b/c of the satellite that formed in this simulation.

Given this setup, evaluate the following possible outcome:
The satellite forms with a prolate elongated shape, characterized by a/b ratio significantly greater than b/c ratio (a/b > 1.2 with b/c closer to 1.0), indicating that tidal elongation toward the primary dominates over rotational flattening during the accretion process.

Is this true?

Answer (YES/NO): NO